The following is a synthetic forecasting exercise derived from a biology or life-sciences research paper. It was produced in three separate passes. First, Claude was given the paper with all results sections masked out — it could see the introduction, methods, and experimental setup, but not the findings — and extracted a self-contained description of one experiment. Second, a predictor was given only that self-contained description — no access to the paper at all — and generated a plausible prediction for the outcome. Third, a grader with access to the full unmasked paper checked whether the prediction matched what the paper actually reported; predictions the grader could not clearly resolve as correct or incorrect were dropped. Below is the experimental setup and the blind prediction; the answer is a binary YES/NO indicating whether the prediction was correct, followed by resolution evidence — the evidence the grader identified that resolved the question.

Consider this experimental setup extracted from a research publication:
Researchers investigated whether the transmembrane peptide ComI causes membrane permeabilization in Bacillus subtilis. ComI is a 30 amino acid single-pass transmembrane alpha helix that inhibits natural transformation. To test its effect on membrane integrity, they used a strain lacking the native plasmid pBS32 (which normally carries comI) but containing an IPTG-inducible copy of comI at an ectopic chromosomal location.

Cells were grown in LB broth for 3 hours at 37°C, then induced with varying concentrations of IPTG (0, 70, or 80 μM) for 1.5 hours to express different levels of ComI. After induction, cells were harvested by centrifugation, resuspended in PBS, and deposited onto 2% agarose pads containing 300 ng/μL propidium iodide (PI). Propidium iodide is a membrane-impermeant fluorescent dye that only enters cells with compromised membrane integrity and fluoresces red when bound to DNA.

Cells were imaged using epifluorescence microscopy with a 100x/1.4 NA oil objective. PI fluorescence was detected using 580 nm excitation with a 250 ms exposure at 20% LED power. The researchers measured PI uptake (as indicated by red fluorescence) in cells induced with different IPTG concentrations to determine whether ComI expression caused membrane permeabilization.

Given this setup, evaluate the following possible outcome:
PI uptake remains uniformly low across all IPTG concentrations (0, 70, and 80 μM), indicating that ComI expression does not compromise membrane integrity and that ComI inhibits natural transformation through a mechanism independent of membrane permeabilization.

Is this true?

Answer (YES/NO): NO